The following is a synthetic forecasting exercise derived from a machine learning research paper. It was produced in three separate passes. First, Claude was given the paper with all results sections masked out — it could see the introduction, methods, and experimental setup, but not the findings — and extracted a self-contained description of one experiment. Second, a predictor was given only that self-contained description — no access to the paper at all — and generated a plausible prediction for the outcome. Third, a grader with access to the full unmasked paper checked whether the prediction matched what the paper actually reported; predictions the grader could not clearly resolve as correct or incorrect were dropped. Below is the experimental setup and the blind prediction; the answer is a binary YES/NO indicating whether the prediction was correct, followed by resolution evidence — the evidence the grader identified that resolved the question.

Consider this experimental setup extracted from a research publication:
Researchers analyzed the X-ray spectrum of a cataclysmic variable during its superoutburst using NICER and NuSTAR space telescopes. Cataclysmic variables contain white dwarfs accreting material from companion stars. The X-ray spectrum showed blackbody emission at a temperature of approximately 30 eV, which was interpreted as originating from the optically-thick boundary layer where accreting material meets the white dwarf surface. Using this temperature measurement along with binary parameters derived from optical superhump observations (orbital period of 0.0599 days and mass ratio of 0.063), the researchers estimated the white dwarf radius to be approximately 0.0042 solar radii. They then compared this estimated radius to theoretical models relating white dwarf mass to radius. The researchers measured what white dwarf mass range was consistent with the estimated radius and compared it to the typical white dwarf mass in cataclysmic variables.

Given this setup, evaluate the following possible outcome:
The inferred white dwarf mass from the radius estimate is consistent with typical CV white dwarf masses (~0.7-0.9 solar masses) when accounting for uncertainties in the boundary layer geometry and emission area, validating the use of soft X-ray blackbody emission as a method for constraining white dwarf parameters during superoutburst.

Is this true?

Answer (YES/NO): NO